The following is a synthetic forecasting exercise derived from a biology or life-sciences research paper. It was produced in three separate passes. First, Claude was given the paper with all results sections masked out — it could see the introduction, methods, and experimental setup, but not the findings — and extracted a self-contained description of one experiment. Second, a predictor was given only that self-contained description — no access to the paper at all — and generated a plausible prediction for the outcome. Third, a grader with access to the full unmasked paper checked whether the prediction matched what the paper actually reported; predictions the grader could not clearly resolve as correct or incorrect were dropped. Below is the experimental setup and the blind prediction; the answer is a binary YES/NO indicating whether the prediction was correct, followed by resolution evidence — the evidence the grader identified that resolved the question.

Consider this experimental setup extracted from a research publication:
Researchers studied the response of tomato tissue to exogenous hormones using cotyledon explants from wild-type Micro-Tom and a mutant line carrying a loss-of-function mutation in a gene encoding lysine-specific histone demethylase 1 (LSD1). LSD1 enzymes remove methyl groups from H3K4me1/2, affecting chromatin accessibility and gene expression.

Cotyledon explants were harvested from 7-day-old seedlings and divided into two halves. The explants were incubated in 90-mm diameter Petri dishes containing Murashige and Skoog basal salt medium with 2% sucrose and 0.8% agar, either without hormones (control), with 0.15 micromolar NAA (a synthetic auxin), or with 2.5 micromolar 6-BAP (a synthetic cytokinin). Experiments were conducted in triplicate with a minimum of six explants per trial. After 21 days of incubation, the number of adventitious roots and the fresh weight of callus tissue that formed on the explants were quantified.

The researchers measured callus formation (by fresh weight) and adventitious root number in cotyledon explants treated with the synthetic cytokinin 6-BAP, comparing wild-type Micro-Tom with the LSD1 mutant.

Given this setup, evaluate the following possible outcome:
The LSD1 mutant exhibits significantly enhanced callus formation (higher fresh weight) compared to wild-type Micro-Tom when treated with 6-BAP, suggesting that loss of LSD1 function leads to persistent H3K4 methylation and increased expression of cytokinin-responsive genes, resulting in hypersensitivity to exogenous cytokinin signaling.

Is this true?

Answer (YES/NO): NO